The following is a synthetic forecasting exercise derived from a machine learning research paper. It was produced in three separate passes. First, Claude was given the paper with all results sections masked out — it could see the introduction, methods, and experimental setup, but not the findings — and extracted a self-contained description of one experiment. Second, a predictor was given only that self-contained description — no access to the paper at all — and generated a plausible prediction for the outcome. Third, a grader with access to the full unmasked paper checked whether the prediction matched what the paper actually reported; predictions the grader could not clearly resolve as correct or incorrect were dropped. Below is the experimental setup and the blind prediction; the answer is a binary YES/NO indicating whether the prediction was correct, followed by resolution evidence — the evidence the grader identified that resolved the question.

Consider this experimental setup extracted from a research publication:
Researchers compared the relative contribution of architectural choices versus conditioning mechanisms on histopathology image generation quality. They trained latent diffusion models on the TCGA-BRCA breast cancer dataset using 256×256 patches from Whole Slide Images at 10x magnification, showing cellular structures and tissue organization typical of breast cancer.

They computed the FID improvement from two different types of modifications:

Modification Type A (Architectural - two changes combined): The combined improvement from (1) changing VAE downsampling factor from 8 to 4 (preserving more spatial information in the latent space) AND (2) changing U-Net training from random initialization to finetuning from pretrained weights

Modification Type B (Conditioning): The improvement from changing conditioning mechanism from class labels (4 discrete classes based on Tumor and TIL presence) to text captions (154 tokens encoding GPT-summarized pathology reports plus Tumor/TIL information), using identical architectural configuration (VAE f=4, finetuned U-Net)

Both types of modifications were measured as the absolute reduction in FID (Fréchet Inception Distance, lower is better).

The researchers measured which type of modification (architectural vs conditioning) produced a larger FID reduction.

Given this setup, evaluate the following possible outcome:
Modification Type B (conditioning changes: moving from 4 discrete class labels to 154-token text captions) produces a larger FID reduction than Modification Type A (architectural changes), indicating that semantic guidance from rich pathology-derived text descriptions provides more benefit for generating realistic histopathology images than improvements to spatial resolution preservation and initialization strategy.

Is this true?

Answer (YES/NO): YES